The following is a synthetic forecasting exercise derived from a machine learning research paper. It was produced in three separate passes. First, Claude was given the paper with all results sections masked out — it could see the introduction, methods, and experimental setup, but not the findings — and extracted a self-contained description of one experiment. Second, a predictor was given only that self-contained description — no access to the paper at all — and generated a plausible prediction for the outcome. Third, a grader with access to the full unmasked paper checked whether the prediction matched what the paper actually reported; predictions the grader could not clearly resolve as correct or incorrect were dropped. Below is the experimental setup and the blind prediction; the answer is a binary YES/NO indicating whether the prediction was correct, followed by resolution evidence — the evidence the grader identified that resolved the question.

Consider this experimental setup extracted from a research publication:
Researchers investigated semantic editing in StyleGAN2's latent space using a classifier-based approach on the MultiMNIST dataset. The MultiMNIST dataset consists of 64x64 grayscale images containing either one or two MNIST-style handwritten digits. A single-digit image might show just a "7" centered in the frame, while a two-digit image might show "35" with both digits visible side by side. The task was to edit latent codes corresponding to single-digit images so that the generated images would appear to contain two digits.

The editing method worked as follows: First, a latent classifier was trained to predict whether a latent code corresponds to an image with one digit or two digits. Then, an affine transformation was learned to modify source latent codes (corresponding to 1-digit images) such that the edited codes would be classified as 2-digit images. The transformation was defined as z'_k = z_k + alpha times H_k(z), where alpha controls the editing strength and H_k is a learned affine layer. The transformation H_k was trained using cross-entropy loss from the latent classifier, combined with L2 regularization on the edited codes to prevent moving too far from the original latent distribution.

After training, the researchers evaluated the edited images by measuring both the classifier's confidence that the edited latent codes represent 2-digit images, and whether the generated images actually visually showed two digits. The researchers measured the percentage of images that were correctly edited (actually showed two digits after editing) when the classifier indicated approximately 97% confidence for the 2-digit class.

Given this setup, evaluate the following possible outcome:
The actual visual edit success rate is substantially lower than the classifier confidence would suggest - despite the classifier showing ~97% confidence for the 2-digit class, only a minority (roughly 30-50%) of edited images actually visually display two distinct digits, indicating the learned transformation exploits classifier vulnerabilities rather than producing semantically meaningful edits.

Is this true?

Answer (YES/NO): YES